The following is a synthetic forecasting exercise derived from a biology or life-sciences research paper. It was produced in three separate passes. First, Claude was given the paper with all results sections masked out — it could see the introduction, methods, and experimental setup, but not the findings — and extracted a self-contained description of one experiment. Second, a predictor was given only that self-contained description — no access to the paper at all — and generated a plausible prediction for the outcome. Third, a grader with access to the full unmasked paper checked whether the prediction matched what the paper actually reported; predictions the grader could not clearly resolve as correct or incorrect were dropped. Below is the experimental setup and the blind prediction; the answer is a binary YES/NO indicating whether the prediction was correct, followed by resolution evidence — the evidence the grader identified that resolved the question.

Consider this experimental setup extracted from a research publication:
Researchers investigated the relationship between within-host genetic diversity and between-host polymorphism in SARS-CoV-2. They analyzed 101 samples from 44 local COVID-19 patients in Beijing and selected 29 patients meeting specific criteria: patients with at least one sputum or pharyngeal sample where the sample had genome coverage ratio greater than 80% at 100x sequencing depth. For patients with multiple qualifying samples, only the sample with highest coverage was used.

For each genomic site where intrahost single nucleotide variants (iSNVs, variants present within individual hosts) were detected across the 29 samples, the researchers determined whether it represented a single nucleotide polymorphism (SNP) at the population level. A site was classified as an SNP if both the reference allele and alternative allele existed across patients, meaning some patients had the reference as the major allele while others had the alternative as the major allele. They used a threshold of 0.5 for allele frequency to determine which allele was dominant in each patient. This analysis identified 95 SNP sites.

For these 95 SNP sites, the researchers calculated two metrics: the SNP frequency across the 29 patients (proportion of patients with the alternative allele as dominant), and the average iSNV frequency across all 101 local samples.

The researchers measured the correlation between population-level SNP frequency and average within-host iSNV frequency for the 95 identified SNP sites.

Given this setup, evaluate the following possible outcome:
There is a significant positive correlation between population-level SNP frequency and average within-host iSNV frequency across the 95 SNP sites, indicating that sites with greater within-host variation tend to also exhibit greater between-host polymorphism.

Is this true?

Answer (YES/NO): YES